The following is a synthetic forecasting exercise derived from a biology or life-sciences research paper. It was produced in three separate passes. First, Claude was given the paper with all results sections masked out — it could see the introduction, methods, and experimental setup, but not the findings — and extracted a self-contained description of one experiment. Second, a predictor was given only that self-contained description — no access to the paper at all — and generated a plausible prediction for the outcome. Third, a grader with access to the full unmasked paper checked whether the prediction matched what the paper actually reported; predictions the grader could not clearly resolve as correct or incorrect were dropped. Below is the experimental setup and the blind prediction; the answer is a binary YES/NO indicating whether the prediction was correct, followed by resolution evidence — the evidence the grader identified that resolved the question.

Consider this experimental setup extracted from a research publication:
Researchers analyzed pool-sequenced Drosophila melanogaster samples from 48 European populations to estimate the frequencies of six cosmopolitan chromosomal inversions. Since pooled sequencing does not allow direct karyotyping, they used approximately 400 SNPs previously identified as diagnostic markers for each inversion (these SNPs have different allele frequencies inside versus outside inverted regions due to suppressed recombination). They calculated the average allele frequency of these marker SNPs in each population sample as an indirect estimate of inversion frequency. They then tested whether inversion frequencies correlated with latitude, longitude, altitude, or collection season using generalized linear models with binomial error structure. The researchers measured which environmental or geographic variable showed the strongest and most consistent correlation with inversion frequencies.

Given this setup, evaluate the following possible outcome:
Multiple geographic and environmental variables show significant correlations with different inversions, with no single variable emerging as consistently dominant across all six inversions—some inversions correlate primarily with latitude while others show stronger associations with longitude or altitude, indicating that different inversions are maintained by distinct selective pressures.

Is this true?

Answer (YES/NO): YES